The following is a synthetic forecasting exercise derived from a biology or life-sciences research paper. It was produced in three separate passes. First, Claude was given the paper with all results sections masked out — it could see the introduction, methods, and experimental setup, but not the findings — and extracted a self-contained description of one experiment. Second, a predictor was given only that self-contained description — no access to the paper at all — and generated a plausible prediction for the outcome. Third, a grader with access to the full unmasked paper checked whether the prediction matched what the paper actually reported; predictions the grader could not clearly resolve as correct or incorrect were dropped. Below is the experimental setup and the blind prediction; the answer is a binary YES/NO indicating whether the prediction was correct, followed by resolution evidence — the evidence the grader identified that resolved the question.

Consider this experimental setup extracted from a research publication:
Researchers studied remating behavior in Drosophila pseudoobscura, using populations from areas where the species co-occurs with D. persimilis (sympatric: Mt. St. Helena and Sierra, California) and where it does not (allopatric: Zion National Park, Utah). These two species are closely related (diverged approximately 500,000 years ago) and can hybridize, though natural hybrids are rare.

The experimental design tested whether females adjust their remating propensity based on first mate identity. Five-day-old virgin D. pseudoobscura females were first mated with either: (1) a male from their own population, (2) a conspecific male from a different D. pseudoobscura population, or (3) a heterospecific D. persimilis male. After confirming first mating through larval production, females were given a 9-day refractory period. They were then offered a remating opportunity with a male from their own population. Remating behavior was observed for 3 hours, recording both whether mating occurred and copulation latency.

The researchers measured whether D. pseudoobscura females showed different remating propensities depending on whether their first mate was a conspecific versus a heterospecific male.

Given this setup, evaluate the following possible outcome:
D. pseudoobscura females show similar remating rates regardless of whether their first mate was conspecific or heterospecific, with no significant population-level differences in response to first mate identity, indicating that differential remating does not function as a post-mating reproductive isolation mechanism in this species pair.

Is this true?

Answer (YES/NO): NO